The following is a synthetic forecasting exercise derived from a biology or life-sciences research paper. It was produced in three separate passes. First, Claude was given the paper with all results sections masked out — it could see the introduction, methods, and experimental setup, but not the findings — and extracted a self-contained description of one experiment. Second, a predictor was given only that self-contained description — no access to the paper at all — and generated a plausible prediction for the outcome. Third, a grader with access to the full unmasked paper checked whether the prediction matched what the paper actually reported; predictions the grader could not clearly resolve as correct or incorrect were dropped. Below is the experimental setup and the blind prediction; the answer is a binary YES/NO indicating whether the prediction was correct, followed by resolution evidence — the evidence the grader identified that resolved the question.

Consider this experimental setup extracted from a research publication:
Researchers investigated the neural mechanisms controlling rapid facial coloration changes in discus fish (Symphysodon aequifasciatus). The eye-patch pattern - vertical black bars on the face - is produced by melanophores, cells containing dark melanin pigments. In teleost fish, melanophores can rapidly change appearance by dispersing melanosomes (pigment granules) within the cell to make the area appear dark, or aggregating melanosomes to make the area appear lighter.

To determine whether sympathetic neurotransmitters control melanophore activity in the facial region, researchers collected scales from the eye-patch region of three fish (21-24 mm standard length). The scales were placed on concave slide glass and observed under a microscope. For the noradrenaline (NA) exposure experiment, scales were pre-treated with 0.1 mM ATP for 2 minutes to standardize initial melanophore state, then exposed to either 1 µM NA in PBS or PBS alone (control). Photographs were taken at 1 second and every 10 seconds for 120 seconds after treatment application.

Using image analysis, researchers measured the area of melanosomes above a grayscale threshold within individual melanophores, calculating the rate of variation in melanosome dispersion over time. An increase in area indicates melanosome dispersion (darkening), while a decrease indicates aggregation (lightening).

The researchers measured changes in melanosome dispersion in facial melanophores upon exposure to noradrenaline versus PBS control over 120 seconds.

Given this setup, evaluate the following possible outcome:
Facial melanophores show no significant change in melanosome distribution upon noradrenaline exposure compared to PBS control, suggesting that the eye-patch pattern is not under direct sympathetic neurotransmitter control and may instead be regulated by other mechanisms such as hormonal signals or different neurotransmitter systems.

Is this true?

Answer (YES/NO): NO